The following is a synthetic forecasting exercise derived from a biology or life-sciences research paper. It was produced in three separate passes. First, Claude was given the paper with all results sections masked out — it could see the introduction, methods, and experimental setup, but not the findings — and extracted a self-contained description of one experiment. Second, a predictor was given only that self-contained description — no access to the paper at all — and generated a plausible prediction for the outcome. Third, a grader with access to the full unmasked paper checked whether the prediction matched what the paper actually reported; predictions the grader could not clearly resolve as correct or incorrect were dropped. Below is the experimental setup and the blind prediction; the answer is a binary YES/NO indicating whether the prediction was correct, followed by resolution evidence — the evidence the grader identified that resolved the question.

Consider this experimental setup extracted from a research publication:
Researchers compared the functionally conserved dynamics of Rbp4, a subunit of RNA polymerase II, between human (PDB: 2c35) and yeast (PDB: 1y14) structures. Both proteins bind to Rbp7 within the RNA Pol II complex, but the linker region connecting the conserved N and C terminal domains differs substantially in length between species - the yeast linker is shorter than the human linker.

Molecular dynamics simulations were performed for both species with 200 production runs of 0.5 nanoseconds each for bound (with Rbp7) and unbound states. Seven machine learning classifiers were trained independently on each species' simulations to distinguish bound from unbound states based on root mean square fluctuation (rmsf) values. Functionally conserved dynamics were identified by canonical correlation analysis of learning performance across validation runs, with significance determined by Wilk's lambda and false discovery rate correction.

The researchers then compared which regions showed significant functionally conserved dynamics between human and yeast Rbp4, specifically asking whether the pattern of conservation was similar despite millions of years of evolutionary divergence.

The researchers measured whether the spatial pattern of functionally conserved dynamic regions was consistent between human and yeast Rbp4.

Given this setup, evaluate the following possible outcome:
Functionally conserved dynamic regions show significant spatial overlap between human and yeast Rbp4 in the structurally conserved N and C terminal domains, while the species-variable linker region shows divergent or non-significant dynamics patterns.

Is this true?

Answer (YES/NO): YES